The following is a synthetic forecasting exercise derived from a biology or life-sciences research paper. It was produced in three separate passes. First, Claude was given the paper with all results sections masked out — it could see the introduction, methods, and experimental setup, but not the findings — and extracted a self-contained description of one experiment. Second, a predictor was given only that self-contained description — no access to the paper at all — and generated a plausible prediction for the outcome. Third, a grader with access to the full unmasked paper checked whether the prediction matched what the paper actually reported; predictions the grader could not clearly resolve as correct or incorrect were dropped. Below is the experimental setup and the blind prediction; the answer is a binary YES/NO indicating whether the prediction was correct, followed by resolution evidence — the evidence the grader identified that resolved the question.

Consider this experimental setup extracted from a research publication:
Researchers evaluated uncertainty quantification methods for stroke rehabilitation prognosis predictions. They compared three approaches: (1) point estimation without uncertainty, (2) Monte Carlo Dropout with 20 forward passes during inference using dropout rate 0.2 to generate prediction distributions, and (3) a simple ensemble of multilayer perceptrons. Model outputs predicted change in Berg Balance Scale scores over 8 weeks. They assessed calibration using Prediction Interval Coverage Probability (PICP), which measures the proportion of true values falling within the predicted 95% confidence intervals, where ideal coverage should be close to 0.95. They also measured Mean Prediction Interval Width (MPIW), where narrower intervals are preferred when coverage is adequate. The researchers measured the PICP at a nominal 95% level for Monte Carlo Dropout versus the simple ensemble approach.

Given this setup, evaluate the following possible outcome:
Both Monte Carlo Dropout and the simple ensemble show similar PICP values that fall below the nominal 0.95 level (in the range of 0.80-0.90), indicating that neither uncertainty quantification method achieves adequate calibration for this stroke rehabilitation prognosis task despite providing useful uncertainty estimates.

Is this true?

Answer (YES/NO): NO